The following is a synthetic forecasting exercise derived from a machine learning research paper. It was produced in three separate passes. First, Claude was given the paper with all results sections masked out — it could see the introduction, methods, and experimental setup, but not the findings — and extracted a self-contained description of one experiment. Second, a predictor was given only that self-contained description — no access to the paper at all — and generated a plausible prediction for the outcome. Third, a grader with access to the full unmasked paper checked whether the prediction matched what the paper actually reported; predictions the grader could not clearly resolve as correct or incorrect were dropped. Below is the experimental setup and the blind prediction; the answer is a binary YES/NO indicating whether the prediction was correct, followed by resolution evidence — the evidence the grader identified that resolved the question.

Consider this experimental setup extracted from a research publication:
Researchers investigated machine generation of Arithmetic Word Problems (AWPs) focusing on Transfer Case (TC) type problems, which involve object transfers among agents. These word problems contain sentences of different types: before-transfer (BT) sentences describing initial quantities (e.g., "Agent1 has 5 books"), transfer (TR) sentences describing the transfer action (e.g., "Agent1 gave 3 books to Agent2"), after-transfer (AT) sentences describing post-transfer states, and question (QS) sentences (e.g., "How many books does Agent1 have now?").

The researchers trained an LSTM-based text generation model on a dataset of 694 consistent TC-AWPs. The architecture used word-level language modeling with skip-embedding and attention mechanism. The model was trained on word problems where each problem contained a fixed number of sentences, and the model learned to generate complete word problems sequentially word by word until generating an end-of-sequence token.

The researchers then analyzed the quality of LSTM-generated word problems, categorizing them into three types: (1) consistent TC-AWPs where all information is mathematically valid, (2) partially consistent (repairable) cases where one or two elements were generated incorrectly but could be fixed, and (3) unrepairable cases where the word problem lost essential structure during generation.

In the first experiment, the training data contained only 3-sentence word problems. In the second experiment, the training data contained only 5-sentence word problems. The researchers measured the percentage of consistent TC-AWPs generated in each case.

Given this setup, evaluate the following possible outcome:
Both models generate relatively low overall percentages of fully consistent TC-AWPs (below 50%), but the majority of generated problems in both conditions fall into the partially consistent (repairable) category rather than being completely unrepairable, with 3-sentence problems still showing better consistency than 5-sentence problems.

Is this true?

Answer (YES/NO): NO